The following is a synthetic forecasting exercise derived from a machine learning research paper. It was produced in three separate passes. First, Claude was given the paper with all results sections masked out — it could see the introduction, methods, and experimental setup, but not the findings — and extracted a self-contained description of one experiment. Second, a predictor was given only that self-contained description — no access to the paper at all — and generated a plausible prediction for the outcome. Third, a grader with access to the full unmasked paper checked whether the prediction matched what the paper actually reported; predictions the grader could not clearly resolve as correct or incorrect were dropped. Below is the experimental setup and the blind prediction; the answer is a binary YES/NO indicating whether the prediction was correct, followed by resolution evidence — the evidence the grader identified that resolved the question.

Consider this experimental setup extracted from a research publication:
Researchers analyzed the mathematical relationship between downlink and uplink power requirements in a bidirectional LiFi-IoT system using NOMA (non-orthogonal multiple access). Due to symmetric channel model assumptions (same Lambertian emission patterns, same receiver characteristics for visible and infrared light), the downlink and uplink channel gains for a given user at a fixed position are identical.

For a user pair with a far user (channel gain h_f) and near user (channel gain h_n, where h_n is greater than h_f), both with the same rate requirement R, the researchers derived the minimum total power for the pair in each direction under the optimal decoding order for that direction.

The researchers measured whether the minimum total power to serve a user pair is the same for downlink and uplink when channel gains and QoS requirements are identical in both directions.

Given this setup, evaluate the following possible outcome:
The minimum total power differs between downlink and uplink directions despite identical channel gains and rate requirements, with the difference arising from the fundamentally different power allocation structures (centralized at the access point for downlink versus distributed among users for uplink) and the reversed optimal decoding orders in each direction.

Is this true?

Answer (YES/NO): NO